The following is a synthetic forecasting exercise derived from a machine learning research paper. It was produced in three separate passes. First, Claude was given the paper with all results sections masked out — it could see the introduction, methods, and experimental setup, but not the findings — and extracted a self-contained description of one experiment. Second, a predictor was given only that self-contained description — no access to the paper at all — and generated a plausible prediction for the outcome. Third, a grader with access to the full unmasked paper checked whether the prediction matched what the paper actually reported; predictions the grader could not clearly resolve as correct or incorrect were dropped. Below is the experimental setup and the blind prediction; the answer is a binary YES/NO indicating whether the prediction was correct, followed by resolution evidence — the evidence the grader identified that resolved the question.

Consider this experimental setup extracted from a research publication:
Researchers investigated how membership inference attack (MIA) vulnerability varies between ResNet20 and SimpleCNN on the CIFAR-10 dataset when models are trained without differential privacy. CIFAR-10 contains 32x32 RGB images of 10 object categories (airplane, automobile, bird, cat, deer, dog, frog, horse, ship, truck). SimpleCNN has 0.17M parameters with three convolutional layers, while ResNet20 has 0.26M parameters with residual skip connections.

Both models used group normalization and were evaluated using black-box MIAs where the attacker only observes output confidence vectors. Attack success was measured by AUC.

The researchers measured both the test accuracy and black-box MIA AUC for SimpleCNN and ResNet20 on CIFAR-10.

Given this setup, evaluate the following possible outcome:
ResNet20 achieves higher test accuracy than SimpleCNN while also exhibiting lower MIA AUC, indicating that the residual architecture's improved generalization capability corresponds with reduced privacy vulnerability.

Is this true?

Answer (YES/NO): NO